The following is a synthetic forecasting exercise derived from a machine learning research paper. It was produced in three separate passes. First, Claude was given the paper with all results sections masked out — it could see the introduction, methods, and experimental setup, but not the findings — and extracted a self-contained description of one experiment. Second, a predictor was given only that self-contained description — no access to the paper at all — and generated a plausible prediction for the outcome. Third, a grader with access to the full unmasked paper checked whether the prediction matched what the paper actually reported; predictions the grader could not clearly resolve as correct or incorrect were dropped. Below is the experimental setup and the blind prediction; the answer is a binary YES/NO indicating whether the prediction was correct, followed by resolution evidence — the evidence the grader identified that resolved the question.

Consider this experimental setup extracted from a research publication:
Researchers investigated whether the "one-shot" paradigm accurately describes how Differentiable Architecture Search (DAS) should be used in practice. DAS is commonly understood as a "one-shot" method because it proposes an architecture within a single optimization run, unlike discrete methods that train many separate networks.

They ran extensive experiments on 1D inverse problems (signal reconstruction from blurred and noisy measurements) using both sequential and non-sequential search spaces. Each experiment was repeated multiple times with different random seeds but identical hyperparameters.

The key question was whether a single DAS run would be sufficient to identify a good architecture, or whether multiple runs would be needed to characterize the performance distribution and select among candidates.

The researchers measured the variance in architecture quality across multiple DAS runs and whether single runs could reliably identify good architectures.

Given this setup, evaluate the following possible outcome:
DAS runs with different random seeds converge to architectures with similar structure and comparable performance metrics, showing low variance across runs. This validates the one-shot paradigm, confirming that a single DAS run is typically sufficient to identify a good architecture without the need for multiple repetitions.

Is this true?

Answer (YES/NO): NO